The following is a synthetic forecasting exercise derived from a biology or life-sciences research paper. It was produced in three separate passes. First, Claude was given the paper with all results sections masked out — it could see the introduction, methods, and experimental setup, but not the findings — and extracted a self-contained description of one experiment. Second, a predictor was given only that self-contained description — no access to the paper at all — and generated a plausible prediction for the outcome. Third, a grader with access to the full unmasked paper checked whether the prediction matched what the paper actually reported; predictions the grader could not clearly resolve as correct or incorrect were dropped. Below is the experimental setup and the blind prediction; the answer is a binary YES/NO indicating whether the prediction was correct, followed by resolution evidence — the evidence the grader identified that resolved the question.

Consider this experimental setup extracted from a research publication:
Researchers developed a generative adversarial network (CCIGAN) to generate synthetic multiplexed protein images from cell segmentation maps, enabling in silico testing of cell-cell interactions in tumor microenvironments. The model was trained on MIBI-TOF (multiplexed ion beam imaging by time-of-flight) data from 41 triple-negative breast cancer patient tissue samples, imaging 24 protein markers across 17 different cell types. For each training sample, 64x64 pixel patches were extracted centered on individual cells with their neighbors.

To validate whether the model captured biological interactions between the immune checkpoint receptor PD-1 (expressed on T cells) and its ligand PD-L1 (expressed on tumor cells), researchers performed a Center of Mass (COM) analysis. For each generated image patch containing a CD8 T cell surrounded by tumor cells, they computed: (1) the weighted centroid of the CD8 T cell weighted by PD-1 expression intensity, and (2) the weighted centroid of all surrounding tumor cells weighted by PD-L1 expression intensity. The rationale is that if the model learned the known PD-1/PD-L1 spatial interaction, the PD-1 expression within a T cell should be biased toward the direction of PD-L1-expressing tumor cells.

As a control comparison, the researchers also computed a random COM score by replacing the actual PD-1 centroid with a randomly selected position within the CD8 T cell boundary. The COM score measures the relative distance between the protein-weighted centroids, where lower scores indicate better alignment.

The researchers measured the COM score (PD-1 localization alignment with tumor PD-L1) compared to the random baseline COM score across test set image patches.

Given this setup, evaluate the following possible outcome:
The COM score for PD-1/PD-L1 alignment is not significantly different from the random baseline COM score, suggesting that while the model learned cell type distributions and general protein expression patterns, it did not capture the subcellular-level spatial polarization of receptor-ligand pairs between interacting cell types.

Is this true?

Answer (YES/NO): NO